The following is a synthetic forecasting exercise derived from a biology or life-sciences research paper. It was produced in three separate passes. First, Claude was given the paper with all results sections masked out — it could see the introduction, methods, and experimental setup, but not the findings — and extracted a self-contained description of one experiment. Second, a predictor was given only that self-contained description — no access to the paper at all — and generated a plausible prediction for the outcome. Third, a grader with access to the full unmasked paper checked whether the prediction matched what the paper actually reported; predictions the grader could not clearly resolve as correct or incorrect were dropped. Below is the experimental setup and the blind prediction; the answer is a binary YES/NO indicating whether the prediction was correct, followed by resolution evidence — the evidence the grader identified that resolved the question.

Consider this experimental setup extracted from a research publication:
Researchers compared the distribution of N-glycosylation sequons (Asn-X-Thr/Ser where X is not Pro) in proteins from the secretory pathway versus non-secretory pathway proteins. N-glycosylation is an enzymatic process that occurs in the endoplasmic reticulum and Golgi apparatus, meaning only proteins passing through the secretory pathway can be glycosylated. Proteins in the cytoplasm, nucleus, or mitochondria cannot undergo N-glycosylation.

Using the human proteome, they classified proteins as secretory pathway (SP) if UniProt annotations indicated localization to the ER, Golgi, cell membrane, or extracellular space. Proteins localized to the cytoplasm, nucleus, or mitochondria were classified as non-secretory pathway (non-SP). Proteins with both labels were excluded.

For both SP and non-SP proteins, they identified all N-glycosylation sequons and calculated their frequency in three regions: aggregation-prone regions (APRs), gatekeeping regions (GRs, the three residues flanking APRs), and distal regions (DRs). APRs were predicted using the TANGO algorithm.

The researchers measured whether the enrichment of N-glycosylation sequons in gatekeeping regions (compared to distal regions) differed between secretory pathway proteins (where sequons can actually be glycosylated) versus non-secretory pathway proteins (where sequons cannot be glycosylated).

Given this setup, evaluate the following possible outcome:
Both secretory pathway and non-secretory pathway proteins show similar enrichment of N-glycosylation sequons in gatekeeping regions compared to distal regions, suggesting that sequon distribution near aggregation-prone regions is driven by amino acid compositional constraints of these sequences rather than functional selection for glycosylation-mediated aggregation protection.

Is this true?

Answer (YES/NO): NO